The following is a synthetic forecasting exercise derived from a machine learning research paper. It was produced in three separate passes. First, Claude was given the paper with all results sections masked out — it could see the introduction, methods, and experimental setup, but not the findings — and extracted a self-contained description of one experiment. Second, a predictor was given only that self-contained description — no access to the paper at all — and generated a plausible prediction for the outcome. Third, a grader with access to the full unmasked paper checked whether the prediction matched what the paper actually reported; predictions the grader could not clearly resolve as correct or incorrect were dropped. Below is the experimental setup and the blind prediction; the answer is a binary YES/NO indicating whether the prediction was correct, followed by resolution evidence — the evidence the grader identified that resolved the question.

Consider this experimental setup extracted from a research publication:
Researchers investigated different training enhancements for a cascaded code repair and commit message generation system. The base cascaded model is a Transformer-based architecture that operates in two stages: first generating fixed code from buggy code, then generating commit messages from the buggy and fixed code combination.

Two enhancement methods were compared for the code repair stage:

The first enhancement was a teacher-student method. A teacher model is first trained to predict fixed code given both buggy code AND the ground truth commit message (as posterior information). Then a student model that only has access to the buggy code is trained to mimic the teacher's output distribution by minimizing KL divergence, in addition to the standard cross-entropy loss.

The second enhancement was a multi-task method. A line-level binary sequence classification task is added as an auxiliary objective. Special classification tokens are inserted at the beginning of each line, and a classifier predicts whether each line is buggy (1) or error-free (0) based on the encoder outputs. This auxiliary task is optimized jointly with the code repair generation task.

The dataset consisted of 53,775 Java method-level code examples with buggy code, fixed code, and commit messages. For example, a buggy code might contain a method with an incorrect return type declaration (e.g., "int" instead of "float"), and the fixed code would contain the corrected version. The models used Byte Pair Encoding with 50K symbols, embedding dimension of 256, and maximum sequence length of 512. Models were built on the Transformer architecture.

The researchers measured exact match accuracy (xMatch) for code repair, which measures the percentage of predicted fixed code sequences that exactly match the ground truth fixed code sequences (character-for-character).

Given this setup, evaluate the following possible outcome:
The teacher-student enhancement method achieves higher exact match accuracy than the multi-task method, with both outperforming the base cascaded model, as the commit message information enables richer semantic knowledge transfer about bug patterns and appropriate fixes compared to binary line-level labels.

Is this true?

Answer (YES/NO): NO